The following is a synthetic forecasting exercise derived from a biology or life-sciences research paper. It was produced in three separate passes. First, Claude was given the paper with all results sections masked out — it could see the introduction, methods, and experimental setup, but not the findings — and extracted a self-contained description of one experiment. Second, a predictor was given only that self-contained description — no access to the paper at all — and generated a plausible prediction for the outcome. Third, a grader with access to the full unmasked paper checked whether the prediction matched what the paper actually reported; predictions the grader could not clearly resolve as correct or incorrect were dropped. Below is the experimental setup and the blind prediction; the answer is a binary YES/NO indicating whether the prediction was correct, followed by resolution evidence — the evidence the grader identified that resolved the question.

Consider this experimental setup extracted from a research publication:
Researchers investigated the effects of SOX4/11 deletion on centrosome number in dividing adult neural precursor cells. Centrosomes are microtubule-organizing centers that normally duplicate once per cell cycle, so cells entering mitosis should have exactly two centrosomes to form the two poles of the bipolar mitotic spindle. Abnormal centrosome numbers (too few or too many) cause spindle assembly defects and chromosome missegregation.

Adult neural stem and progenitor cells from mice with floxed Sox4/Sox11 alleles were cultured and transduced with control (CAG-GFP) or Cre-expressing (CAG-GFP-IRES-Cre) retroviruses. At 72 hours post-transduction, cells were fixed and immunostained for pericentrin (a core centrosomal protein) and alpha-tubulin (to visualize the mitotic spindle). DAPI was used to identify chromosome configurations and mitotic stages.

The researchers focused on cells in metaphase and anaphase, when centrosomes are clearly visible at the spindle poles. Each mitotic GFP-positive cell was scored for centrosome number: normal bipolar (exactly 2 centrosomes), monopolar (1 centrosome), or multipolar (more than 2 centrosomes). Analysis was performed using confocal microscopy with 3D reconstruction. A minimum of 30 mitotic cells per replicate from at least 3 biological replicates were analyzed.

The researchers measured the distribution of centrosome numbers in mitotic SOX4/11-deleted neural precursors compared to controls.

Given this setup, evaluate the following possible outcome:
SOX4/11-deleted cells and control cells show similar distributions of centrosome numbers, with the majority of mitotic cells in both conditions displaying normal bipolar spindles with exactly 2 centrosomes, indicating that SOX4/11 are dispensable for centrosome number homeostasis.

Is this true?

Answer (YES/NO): NO